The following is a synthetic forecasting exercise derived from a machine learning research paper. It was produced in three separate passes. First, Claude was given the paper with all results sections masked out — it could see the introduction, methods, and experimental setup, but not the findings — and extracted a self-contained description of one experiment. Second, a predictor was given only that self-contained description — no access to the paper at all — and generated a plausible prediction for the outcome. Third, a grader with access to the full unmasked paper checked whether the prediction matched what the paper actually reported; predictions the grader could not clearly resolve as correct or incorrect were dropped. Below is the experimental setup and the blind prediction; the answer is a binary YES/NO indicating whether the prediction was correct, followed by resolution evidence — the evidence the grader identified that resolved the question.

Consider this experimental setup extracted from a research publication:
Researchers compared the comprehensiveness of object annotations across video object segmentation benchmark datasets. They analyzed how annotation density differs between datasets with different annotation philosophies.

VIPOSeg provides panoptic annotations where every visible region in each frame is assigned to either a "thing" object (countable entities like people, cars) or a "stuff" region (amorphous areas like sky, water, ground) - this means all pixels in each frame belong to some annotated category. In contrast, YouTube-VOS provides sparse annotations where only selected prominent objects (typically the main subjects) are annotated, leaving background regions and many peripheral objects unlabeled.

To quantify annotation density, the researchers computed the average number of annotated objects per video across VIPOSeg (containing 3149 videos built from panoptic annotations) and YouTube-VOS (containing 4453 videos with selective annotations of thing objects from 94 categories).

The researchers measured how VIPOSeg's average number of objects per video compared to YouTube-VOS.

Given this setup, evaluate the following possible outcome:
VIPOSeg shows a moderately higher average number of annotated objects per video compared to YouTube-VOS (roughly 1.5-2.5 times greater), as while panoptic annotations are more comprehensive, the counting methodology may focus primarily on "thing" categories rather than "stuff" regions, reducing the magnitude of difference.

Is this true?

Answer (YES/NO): NO